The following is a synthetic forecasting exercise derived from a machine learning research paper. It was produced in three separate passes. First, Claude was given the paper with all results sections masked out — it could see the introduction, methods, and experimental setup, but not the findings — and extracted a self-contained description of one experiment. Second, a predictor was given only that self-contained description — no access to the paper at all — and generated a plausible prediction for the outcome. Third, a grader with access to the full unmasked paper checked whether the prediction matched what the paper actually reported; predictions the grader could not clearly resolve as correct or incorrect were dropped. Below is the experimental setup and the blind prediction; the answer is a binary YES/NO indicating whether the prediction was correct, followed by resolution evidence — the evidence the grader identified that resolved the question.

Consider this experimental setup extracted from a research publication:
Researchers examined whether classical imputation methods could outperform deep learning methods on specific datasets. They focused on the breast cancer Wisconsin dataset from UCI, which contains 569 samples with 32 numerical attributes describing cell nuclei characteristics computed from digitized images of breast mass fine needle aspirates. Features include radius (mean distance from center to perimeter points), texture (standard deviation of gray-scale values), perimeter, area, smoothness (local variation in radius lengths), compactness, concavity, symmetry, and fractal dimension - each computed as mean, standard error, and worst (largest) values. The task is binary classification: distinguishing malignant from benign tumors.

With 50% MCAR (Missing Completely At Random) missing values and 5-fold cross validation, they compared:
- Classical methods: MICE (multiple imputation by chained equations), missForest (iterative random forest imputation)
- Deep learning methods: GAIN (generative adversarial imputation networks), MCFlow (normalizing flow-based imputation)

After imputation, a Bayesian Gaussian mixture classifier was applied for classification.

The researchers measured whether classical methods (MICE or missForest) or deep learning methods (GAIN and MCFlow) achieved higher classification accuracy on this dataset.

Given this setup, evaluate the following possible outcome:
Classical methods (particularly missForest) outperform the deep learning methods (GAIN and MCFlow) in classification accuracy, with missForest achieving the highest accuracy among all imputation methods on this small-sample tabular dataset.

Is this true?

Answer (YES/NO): NO